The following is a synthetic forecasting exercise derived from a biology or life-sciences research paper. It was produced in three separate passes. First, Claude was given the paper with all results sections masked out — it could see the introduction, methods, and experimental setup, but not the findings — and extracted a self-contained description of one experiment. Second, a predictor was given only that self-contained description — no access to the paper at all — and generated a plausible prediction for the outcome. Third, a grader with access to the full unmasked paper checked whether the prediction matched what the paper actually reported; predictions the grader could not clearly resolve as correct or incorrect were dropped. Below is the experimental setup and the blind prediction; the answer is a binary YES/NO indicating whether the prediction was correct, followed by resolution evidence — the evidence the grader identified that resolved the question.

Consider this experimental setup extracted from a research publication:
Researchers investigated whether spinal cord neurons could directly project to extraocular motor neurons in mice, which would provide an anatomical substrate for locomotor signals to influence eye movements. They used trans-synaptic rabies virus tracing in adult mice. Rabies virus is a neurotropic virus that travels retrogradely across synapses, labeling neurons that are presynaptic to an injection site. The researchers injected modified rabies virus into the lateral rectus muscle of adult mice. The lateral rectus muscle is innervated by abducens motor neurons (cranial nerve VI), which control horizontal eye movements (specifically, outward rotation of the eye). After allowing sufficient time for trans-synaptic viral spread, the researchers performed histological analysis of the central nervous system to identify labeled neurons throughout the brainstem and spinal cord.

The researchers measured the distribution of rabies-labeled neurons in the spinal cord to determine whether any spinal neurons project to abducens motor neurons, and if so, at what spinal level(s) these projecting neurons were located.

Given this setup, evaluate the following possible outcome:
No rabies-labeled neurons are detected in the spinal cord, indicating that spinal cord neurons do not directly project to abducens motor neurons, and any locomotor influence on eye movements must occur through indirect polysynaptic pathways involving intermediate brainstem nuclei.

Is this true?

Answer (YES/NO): NO